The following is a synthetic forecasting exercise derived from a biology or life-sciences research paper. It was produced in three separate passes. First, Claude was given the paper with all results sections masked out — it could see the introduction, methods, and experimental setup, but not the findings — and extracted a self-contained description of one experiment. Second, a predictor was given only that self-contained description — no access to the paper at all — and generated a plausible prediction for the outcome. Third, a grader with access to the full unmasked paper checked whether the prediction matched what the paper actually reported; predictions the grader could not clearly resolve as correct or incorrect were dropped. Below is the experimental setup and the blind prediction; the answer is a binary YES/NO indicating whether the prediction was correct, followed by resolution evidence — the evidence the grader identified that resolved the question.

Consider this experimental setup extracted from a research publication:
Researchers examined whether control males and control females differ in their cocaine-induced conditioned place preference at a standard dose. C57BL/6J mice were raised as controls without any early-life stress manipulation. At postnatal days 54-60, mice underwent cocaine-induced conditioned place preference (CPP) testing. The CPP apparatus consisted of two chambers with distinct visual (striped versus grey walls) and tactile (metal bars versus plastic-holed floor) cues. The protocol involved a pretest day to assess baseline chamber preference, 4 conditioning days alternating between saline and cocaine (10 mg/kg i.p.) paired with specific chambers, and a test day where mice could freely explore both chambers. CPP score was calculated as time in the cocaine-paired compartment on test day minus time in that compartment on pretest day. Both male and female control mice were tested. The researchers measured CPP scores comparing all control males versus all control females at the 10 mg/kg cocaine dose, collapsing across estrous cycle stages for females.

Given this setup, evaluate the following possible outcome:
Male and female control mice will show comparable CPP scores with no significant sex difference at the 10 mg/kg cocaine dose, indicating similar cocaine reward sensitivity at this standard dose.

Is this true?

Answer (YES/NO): NO